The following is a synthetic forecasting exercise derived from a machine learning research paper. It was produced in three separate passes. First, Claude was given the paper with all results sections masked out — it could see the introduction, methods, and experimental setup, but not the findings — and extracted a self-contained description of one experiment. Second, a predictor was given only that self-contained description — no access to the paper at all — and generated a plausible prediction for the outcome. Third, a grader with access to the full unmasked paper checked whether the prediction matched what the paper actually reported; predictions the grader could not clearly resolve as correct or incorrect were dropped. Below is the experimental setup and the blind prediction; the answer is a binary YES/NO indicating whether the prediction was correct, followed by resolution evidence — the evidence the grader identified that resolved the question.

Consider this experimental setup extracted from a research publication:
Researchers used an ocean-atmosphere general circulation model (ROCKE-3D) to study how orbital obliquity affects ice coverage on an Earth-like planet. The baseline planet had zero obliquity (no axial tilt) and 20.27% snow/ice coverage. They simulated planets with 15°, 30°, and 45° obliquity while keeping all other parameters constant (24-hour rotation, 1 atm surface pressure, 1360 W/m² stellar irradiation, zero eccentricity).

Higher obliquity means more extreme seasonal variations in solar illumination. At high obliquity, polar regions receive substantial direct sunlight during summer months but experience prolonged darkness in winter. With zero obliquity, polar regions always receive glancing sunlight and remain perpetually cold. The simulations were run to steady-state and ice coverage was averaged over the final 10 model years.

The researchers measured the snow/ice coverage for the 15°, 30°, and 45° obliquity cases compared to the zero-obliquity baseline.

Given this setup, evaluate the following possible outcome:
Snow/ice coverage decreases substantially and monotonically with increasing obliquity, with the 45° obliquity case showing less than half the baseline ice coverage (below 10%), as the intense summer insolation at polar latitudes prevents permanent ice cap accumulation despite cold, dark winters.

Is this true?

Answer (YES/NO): YES